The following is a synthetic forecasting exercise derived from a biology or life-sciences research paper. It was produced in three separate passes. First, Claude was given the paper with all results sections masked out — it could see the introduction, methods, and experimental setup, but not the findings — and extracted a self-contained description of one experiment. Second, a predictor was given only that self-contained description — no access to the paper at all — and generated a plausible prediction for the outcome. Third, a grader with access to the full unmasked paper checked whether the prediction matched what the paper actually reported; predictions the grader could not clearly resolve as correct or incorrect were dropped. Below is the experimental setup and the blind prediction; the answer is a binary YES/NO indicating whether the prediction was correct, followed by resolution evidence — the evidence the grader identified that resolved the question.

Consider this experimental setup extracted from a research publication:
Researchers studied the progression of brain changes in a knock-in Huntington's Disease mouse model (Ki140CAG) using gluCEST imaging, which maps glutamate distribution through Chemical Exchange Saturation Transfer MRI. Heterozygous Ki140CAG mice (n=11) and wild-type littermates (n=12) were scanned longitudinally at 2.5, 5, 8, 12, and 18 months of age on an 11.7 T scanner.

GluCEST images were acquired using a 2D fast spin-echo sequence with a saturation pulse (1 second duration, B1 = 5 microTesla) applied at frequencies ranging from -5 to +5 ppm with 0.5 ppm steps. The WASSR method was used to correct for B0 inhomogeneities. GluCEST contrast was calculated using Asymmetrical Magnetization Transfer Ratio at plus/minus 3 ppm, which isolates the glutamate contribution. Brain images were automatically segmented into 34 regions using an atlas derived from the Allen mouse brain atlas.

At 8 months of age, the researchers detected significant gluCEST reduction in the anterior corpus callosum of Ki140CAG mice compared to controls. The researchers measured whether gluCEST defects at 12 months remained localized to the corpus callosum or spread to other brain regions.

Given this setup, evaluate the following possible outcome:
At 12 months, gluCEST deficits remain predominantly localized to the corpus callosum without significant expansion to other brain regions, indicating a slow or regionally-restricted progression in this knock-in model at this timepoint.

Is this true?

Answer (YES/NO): NO